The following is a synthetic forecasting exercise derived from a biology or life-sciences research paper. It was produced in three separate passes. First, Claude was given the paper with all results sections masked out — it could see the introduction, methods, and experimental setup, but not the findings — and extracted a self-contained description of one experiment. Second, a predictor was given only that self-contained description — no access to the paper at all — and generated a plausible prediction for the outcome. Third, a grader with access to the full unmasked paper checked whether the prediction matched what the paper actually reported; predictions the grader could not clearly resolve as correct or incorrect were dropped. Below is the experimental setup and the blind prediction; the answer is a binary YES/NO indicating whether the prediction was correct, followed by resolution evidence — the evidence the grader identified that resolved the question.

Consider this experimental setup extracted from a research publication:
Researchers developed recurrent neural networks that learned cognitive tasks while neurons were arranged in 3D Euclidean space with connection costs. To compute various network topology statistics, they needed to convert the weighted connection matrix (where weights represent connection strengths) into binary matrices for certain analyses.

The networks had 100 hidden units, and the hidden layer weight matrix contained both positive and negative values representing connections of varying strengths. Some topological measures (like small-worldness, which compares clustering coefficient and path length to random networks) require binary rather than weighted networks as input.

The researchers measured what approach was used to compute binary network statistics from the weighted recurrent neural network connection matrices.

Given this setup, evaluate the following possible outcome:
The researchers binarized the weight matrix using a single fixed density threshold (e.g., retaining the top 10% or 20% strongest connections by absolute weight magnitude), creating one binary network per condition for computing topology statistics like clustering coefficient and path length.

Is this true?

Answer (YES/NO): YES